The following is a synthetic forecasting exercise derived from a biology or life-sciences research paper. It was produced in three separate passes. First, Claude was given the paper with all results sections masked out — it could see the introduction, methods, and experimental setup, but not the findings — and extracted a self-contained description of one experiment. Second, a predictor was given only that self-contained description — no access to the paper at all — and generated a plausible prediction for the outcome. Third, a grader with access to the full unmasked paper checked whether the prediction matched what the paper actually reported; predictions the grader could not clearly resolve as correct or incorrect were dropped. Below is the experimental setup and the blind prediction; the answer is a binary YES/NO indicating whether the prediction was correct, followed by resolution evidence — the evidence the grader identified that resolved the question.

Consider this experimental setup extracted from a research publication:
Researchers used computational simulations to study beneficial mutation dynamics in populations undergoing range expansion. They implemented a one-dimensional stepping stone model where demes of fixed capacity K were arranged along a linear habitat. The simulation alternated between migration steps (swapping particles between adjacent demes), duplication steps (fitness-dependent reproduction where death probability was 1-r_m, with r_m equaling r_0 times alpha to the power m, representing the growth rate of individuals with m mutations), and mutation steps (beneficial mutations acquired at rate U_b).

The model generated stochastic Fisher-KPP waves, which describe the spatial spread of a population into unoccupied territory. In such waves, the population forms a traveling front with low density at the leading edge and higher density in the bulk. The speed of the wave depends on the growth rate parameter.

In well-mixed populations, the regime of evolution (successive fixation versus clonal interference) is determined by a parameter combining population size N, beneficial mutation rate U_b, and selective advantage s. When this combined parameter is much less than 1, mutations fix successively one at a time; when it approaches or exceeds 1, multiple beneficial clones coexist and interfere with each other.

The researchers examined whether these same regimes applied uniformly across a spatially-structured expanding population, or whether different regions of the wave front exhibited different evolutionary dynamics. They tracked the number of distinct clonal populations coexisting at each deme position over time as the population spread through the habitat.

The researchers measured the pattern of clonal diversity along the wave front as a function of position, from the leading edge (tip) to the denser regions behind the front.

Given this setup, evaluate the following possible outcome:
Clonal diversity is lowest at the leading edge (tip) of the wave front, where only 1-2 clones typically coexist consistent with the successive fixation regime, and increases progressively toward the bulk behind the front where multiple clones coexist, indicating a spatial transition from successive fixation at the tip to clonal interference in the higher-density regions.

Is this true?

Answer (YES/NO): YES